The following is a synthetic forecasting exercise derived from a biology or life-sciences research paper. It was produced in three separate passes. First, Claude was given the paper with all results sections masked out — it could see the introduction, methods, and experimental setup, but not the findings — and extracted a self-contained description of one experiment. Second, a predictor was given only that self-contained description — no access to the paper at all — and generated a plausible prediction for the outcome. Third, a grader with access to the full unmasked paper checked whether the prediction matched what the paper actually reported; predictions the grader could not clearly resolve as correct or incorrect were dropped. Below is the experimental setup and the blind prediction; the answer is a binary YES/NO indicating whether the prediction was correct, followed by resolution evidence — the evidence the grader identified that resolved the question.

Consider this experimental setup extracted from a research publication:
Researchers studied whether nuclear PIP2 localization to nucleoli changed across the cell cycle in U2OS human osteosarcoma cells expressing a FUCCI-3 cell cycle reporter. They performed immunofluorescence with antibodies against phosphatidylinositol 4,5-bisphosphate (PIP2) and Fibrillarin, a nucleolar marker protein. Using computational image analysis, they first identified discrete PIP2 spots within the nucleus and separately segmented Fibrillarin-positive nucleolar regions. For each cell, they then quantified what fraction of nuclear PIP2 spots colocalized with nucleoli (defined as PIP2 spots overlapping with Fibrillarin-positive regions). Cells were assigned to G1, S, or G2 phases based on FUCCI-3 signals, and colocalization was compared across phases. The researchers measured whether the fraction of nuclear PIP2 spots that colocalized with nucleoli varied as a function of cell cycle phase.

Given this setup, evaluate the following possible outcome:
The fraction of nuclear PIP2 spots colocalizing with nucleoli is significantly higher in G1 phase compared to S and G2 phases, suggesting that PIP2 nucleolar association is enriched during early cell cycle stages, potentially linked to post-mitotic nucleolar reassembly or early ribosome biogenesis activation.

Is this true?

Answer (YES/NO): NO